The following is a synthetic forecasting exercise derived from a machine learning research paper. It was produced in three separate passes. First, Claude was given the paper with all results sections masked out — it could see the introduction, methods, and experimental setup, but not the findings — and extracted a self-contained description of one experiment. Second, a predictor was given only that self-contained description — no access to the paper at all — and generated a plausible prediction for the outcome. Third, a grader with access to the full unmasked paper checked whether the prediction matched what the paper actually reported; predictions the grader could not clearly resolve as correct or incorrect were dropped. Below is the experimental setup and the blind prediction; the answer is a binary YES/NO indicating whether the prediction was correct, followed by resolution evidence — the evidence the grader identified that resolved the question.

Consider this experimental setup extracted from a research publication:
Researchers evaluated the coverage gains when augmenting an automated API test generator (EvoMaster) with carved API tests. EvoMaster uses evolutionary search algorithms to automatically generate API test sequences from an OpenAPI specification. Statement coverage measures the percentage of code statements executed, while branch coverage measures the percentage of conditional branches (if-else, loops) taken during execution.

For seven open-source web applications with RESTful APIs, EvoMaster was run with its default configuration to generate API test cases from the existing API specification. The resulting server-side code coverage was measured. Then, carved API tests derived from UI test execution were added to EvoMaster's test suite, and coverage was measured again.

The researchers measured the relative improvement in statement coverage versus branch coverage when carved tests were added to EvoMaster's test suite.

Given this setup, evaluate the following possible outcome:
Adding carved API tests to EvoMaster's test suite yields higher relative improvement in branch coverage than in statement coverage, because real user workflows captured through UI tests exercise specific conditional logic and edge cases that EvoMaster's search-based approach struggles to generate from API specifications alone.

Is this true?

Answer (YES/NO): YES